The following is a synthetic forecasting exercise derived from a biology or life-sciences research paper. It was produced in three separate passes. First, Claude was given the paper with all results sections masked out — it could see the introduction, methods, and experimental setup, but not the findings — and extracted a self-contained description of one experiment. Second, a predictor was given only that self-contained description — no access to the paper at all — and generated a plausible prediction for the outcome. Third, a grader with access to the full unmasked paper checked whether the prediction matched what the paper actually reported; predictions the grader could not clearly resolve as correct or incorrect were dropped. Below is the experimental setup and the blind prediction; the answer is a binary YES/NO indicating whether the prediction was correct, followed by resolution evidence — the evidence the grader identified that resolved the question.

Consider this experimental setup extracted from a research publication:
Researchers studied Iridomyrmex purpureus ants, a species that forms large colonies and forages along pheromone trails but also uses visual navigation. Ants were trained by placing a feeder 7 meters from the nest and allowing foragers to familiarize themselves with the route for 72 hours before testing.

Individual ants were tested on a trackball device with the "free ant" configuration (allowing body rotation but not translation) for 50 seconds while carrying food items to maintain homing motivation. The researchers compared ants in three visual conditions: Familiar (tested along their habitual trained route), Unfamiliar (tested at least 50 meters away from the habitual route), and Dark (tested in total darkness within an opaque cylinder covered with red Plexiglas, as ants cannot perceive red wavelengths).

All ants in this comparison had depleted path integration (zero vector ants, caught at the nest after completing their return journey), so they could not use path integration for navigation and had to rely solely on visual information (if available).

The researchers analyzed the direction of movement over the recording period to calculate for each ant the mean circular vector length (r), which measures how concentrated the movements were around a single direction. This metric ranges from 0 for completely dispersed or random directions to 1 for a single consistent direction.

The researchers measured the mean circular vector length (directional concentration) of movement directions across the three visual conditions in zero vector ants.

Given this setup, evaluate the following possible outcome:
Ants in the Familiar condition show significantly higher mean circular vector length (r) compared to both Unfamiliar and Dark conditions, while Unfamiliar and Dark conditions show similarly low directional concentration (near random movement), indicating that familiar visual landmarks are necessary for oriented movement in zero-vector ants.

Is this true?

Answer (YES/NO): YES